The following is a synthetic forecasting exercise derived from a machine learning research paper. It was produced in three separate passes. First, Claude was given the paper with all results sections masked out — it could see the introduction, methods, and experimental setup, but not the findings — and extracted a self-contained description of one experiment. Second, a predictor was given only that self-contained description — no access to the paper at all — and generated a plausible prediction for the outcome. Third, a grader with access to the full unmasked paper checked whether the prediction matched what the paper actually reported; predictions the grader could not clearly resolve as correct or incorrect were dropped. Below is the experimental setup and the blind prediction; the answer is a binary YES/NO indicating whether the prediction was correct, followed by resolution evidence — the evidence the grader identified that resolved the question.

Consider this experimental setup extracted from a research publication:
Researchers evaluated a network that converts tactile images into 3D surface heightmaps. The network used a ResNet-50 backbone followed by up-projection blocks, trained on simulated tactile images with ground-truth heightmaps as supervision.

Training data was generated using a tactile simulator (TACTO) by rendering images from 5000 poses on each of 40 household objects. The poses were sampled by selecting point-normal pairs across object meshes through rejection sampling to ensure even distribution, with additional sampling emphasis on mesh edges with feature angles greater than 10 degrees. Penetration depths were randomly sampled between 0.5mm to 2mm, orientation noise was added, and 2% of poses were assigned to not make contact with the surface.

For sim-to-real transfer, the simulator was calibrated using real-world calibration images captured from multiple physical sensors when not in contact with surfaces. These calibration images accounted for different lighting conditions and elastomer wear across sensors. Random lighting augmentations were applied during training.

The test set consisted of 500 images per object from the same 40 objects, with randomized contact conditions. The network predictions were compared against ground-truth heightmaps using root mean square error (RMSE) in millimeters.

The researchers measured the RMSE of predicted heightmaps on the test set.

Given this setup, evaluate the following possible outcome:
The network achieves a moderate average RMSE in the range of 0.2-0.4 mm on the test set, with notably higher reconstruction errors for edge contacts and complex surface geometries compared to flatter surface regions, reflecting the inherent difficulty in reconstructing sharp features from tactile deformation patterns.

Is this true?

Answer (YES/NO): NO